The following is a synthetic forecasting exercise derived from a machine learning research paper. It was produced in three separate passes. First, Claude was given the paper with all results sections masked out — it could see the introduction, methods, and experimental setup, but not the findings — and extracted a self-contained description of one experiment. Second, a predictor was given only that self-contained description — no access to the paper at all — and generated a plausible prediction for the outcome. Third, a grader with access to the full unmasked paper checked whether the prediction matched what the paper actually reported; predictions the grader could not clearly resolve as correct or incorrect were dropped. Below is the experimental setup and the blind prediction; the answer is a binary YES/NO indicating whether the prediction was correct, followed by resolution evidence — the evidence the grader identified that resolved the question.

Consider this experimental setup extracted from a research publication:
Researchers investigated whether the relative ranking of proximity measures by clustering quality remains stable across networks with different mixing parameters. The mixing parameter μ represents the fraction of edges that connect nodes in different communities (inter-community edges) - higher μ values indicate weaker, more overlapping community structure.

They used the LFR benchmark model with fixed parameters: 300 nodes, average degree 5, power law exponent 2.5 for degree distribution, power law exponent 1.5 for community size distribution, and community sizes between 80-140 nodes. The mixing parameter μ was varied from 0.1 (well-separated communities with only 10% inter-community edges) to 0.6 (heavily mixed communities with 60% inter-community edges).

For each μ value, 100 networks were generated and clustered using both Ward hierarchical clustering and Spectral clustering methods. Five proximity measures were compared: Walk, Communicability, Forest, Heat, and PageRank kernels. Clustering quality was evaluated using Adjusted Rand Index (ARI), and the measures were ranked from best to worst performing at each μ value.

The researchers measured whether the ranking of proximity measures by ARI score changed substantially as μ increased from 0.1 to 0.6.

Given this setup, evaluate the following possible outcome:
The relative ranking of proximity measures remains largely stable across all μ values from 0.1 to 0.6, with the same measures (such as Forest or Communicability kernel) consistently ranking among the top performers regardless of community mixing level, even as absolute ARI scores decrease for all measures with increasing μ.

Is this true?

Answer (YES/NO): NO